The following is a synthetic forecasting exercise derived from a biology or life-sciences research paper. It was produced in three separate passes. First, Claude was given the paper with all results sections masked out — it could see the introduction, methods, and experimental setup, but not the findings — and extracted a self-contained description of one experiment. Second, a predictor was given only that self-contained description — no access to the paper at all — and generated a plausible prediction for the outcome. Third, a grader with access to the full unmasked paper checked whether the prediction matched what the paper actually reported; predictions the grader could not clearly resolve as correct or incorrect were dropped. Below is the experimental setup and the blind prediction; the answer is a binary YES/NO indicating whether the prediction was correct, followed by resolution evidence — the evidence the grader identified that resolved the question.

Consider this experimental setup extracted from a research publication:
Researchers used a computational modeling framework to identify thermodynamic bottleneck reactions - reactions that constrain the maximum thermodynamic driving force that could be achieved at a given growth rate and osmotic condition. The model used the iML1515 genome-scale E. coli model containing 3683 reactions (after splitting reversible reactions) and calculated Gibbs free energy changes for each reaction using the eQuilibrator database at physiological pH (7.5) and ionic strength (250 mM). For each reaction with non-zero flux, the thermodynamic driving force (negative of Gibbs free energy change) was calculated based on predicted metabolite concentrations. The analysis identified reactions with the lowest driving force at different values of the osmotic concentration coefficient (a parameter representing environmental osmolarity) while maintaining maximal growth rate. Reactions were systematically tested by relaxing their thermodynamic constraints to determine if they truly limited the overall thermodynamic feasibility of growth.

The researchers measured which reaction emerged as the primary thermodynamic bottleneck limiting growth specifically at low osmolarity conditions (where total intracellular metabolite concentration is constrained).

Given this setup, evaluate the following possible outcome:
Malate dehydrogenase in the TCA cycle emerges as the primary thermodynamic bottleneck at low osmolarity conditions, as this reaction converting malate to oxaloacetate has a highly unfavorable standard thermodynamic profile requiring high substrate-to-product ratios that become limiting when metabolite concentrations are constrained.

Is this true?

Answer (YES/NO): NO